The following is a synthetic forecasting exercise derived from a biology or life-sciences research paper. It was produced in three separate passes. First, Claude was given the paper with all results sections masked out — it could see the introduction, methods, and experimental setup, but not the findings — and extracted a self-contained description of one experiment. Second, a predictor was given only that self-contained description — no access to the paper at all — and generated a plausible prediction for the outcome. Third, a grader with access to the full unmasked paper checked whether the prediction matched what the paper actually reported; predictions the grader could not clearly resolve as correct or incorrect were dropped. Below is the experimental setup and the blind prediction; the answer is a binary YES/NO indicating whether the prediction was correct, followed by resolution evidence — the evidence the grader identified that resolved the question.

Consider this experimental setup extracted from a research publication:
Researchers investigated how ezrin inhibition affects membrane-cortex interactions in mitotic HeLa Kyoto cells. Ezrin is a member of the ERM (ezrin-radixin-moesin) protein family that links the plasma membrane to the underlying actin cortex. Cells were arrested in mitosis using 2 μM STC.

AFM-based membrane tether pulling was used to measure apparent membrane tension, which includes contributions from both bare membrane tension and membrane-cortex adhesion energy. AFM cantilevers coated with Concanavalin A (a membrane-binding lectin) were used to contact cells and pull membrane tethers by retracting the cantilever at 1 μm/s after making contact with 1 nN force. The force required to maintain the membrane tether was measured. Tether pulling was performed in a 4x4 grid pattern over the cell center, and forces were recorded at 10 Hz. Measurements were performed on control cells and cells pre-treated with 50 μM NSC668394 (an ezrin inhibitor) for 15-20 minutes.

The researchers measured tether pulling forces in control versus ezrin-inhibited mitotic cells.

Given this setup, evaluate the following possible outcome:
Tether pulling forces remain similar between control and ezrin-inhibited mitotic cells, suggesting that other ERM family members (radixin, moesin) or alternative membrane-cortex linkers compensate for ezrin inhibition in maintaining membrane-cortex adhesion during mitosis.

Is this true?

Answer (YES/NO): YES